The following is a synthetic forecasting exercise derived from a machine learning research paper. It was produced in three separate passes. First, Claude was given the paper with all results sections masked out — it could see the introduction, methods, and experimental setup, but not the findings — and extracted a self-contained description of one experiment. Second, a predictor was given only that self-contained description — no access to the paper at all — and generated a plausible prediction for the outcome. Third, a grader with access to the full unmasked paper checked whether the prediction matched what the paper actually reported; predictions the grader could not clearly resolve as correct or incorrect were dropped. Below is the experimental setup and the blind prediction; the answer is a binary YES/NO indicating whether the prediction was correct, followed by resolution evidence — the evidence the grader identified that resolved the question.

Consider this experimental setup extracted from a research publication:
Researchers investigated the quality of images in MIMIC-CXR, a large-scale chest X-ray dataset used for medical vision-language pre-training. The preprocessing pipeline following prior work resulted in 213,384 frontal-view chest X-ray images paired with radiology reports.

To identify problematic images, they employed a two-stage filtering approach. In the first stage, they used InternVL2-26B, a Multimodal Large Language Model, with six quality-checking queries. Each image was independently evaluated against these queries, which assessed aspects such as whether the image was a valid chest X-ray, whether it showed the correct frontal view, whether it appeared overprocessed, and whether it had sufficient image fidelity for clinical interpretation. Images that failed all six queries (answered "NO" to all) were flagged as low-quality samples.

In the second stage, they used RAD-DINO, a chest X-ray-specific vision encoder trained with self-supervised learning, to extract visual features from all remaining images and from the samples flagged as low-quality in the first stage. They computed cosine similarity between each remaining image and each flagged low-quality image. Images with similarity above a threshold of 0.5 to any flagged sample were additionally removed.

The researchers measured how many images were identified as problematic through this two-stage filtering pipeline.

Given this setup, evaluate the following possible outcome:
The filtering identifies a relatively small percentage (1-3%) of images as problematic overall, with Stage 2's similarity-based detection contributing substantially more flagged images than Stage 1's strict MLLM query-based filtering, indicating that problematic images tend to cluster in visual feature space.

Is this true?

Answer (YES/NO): NO